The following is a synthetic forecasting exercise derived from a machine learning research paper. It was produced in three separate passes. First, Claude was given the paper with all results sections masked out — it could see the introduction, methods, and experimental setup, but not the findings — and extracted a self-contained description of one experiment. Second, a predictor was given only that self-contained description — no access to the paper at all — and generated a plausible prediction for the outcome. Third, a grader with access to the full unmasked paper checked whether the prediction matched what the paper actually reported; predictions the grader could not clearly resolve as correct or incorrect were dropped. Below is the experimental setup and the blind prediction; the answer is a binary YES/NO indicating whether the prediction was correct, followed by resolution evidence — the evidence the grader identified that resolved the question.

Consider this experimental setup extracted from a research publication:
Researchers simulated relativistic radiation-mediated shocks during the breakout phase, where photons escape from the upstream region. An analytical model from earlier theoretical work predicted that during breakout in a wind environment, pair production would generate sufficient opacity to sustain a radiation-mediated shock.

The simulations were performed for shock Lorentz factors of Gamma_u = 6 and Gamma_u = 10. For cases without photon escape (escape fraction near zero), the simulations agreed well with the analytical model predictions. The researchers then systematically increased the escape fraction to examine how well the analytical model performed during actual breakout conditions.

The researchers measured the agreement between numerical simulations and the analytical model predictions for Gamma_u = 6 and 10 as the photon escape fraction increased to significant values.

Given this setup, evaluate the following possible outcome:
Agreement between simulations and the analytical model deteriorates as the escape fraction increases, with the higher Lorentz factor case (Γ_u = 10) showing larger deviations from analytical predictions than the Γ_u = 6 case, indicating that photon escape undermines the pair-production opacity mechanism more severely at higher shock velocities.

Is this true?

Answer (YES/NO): YES